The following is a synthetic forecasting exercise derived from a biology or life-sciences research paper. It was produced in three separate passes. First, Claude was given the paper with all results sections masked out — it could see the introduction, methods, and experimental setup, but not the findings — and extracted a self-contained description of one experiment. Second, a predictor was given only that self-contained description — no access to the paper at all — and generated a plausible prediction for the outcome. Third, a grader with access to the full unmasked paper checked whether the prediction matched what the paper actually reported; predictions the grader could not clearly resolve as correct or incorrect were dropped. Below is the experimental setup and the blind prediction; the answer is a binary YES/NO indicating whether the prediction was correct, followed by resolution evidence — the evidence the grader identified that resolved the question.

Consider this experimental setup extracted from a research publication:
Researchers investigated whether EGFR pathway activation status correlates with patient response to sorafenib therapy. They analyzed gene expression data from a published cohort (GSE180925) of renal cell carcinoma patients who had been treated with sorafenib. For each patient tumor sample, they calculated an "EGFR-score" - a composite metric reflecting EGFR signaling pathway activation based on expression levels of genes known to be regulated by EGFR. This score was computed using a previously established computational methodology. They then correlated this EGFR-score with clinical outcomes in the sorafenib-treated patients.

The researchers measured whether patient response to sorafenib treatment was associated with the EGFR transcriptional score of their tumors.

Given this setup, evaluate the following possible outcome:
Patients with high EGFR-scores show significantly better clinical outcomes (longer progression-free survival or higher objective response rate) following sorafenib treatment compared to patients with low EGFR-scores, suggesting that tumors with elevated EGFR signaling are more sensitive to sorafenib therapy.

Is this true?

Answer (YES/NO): YES